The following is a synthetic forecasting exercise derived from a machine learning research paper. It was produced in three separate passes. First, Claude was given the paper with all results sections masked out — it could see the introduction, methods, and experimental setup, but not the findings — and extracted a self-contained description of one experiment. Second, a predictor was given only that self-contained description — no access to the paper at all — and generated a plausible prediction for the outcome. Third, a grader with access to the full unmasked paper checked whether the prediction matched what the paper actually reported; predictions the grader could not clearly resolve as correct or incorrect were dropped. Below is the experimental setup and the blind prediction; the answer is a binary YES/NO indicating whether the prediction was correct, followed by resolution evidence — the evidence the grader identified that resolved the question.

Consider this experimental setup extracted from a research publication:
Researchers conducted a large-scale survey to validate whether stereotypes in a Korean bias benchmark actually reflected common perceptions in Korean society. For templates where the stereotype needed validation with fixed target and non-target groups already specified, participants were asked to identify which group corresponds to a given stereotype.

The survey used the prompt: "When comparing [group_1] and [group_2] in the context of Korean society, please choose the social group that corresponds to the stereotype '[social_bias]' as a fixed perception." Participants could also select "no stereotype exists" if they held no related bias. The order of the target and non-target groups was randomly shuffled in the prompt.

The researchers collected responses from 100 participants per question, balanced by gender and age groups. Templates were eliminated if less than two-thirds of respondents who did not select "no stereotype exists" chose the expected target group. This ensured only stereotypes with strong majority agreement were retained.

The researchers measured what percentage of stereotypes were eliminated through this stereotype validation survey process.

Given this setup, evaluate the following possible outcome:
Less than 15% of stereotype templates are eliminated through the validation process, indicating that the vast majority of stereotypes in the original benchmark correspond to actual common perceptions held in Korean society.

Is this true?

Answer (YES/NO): YES